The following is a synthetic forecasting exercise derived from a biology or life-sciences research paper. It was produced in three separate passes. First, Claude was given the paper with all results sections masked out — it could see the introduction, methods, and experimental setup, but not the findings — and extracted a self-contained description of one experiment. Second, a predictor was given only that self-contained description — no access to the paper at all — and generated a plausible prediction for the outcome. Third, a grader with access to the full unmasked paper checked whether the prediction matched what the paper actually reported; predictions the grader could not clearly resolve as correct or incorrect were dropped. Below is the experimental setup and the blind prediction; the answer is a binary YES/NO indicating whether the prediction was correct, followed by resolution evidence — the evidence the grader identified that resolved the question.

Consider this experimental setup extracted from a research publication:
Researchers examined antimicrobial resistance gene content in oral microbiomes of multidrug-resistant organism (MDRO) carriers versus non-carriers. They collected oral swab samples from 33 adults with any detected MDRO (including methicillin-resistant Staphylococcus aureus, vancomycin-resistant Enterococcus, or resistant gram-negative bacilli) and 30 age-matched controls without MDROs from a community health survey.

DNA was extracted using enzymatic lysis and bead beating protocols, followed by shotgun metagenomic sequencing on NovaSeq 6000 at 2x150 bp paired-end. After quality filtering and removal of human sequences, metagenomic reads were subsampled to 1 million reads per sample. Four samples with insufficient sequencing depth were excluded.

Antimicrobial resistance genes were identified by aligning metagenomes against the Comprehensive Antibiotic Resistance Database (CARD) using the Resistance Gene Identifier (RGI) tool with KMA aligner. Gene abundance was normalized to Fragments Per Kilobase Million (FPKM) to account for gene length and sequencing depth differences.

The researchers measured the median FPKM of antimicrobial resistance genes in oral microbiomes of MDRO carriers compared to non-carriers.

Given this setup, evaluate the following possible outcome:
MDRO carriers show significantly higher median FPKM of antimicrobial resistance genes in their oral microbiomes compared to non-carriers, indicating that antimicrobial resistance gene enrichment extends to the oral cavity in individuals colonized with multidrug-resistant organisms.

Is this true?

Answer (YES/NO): NO